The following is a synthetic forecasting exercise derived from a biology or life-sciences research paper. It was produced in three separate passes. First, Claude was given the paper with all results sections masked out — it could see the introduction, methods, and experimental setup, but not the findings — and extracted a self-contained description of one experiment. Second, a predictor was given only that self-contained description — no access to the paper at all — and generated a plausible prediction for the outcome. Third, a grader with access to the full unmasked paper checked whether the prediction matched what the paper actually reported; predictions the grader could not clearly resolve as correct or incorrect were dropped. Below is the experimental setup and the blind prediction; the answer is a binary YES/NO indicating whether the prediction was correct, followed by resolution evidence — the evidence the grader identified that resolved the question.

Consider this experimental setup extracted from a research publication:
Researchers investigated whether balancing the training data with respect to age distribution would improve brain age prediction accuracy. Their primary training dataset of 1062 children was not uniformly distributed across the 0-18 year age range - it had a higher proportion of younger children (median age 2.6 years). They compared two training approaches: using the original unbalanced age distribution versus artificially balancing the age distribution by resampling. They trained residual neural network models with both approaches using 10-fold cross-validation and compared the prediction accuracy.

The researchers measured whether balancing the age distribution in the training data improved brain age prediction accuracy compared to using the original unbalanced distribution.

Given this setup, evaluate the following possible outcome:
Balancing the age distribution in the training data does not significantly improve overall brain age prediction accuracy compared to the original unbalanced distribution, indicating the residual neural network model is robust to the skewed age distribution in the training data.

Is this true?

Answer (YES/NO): YES